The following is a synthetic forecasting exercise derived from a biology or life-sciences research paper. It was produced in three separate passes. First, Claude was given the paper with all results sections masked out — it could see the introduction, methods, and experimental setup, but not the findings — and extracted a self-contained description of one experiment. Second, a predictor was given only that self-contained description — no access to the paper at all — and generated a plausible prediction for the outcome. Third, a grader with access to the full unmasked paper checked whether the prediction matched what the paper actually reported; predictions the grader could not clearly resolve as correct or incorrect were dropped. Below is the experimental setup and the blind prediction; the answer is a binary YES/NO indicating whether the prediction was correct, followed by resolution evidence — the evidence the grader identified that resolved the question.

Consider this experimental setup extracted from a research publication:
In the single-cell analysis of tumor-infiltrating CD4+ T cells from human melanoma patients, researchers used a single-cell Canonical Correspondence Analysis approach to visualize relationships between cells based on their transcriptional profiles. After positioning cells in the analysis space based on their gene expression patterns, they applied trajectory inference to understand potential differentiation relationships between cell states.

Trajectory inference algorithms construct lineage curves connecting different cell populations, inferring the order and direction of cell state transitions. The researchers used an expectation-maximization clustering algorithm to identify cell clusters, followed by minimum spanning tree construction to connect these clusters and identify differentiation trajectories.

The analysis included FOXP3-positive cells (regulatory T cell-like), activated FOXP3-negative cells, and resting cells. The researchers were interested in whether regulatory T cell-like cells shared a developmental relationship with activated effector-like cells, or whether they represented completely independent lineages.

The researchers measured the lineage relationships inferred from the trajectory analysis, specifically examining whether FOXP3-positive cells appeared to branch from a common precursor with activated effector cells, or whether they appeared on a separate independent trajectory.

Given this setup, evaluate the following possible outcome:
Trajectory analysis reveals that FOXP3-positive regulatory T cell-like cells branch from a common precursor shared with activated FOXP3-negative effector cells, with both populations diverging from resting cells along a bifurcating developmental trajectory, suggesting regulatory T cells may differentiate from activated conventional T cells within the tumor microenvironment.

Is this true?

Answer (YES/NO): YES